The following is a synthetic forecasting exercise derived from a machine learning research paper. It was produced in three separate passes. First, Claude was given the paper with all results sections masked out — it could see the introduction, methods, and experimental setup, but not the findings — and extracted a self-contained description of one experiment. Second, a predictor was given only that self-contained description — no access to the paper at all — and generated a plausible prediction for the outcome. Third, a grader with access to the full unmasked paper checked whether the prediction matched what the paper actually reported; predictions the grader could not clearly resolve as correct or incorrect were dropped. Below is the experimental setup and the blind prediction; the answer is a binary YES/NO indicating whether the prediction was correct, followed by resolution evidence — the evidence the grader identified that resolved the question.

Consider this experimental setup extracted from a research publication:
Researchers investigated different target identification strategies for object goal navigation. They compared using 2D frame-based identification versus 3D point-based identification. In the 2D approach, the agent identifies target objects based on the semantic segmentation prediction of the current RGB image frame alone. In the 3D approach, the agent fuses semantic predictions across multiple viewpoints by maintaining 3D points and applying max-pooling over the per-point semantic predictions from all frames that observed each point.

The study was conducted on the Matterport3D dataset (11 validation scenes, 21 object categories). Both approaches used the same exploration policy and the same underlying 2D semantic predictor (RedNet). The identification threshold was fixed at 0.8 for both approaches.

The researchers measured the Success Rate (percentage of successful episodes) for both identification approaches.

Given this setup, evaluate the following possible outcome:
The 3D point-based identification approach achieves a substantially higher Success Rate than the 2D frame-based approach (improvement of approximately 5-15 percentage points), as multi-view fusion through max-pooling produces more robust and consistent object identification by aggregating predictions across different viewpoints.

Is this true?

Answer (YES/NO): NO